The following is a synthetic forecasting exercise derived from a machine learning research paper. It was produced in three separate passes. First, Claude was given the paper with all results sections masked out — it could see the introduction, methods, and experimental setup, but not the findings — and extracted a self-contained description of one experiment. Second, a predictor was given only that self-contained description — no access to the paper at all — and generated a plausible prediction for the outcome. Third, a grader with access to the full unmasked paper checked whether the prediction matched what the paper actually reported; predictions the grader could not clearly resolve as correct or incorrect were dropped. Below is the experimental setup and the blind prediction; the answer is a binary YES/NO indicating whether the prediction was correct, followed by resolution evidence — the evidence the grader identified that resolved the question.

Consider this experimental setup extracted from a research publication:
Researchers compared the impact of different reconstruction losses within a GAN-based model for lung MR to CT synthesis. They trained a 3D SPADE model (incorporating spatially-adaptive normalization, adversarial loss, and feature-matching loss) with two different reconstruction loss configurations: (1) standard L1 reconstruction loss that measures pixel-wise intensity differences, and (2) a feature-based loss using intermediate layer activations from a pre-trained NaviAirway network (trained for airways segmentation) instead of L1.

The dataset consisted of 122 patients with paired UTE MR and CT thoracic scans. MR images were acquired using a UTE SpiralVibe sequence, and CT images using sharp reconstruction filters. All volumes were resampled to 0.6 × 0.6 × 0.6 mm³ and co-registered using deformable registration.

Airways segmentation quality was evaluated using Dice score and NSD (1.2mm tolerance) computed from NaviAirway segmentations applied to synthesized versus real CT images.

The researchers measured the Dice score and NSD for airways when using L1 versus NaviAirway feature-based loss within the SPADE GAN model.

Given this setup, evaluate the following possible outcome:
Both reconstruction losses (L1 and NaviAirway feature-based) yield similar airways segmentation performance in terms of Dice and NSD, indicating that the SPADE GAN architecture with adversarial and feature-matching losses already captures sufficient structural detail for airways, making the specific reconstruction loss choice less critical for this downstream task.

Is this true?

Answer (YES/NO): NO